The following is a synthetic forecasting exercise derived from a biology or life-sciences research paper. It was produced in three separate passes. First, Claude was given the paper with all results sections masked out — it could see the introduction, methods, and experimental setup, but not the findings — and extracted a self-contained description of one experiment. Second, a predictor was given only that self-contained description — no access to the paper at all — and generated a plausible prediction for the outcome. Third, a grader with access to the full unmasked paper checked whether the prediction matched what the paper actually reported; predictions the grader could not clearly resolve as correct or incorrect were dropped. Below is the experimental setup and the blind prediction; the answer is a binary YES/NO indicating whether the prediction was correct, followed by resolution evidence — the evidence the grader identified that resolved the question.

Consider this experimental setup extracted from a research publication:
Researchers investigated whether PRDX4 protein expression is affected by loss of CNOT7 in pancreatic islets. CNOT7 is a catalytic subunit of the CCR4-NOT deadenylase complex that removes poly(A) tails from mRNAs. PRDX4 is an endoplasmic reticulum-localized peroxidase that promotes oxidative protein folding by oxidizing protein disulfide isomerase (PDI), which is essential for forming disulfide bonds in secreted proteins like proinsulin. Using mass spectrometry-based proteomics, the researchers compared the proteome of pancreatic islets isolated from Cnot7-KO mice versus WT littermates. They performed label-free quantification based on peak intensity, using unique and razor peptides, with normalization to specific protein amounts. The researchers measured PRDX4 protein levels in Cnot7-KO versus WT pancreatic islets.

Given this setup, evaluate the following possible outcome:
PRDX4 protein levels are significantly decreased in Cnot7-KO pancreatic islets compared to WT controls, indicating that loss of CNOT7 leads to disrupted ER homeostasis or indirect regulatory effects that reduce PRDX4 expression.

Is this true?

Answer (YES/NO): YES